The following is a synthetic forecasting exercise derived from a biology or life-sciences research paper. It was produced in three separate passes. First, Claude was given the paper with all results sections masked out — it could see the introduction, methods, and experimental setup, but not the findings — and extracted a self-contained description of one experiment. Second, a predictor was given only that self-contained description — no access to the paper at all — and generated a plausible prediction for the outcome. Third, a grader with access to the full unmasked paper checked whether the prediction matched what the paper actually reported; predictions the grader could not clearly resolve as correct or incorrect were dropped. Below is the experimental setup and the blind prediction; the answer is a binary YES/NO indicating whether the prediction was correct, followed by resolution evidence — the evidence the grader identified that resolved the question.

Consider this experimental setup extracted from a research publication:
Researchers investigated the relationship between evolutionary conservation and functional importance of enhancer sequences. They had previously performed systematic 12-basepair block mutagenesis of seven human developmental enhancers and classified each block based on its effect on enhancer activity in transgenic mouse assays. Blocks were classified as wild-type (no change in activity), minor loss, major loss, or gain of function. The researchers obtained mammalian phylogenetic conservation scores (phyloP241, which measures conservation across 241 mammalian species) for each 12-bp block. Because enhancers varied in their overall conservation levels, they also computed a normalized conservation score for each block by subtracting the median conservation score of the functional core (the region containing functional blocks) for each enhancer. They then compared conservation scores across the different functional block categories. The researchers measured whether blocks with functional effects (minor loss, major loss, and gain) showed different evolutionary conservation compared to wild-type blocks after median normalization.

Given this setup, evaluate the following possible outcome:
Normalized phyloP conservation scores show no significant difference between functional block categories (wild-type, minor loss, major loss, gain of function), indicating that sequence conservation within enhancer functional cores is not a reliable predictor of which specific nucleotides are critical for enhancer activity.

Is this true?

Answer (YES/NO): NO